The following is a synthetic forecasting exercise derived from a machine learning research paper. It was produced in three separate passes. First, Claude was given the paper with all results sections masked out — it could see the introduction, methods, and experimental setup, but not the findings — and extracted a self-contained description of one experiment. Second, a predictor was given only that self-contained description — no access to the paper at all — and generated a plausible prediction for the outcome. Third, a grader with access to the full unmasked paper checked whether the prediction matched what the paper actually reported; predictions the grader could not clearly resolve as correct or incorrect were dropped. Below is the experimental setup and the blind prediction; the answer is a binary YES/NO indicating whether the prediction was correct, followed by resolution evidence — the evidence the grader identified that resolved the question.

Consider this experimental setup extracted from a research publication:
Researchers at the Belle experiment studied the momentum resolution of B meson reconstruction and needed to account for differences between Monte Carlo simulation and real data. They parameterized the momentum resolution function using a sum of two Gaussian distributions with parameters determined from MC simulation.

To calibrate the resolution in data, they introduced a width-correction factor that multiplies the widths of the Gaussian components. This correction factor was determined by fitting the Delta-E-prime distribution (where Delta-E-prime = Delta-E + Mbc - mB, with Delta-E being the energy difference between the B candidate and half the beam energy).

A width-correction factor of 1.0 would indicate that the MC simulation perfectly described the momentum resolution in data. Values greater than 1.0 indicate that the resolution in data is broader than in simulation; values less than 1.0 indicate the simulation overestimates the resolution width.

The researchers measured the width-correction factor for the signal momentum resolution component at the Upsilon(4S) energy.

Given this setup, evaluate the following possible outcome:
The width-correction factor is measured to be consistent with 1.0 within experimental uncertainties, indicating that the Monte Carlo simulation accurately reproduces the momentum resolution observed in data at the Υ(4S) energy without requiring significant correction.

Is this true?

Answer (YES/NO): NO